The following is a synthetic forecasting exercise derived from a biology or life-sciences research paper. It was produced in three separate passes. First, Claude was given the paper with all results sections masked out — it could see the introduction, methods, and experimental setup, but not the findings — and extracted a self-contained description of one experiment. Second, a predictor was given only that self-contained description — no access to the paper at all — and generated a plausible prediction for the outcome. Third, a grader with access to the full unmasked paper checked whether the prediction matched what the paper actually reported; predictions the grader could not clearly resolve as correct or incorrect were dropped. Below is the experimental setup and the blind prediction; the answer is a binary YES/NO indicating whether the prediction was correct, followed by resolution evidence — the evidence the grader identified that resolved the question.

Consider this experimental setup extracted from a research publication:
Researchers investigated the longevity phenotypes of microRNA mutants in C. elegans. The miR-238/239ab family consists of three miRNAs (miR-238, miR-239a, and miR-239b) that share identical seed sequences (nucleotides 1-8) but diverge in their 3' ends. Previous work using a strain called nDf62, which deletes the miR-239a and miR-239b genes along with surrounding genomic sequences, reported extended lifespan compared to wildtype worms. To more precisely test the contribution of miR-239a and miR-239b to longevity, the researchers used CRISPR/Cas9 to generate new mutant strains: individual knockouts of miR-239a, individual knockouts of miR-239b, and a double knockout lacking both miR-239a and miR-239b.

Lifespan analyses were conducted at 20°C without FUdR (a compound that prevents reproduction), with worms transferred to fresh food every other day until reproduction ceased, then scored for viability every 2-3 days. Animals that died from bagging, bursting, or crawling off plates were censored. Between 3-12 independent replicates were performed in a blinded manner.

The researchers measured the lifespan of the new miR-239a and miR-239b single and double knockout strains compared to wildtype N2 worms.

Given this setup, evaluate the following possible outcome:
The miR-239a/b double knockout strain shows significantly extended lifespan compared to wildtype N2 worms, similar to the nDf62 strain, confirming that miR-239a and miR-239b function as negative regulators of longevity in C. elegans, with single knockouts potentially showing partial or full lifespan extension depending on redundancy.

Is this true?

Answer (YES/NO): NO